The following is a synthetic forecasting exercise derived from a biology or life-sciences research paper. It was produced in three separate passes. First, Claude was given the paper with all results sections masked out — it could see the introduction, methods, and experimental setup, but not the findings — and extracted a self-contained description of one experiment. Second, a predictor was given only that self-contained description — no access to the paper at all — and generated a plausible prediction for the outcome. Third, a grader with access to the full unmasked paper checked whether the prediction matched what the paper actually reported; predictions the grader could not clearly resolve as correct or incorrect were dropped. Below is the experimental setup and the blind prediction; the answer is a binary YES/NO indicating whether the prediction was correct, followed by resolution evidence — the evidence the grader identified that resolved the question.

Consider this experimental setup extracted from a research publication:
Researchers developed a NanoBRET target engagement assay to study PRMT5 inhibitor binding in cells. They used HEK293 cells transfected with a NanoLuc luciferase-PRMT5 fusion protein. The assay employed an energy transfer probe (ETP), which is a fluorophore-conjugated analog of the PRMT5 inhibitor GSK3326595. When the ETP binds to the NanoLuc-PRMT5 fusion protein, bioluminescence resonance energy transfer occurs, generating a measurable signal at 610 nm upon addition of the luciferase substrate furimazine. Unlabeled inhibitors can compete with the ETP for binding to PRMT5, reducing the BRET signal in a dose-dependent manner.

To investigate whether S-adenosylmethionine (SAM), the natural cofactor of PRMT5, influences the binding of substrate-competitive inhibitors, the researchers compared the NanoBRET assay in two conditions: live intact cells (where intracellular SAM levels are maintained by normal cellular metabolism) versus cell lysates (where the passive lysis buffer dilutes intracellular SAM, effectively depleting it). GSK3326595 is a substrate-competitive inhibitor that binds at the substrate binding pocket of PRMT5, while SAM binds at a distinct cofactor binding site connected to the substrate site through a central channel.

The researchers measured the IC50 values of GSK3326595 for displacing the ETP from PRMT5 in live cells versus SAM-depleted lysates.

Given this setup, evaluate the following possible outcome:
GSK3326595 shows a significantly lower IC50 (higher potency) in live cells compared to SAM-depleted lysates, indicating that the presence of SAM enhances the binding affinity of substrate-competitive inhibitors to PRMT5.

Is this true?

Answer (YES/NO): YES